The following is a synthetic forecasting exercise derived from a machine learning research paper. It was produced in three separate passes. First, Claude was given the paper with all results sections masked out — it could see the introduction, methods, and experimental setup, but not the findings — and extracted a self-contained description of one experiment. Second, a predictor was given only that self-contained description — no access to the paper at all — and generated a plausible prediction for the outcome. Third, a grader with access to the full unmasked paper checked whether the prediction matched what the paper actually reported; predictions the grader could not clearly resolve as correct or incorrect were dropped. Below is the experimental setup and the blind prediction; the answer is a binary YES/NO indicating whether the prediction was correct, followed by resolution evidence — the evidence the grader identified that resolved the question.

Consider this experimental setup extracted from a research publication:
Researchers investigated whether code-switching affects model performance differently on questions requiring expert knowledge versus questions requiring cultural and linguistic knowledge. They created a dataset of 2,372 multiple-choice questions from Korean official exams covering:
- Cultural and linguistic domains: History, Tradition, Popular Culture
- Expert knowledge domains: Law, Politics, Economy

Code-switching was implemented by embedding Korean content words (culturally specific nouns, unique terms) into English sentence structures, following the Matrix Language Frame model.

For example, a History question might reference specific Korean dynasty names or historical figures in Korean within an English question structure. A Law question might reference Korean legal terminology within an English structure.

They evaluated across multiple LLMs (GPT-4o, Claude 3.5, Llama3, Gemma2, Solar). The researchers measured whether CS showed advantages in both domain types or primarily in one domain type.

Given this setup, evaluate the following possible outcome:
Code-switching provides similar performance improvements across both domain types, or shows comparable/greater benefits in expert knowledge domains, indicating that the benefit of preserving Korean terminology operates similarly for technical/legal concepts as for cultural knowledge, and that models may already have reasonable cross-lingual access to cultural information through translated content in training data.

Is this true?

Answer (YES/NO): NO